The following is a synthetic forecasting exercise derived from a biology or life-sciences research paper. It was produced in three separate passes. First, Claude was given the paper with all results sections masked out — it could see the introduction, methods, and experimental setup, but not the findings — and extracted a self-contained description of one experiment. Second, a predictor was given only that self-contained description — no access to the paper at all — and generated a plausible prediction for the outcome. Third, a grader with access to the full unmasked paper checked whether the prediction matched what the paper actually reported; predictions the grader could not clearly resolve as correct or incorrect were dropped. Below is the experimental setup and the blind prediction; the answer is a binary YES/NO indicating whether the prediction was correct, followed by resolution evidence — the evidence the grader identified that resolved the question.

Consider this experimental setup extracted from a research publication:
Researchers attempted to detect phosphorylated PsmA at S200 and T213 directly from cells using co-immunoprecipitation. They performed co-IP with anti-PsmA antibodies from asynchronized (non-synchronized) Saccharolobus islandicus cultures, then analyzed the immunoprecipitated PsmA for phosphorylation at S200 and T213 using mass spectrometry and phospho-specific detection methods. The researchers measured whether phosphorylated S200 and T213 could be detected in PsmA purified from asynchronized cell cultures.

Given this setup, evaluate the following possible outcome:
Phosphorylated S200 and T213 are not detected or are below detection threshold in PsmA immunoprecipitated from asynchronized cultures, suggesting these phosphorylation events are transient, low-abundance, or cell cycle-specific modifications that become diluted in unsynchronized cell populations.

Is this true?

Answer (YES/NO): YES